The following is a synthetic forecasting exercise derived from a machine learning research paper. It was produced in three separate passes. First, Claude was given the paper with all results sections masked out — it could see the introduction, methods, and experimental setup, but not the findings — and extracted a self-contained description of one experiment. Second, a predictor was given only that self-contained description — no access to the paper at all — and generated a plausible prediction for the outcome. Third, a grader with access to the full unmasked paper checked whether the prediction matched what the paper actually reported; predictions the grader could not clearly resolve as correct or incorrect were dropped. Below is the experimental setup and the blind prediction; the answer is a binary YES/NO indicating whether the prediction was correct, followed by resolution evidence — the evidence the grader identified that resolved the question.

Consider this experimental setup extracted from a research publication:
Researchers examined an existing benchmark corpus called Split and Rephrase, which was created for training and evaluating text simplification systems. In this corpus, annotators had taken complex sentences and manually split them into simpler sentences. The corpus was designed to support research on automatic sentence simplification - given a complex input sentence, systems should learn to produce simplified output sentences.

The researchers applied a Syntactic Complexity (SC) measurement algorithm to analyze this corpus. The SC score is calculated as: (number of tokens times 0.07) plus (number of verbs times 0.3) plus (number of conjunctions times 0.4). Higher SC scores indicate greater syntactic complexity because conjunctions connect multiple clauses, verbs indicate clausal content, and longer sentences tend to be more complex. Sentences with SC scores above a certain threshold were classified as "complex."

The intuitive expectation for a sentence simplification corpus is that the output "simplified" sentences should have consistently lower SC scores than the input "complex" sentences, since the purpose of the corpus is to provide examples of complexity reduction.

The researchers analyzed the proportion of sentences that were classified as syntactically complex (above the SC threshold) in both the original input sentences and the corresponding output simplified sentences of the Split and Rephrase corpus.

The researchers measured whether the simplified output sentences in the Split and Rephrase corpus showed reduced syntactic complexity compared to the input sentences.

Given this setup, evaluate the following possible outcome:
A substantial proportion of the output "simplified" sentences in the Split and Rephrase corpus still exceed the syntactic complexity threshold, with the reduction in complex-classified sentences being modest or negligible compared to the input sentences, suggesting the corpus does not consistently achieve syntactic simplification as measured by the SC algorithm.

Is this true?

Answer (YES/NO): YES